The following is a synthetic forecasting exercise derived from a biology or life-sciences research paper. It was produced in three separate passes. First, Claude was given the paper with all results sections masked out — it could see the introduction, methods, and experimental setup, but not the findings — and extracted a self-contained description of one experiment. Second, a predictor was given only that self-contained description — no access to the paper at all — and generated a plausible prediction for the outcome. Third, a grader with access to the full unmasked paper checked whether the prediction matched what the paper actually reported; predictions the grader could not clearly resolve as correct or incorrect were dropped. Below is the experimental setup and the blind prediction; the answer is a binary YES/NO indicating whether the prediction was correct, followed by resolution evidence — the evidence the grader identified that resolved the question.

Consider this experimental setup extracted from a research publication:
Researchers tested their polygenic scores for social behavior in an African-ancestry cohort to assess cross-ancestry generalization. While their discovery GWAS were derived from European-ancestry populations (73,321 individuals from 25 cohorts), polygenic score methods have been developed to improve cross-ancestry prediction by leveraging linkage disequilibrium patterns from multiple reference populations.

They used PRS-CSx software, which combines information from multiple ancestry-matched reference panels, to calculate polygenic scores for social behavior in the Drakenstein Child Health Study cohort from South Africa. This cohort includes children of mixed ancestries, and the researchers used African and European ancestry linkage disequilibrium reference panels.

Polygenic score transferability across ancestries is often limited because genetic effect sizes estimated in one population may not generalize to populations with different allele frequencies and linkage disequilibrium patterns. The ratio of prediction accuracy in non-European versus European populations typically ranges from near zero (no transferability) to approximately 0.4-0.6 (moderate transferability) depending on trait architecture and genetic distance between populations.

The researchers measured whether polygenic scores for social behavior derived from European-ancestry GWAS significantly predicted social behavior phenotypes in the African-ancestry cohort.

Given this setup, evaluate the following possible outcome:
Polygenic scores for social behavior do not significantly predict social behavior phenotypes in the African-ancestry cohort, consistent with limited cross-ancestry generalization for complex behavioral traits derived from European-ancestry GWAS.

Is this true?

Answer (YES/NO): NO